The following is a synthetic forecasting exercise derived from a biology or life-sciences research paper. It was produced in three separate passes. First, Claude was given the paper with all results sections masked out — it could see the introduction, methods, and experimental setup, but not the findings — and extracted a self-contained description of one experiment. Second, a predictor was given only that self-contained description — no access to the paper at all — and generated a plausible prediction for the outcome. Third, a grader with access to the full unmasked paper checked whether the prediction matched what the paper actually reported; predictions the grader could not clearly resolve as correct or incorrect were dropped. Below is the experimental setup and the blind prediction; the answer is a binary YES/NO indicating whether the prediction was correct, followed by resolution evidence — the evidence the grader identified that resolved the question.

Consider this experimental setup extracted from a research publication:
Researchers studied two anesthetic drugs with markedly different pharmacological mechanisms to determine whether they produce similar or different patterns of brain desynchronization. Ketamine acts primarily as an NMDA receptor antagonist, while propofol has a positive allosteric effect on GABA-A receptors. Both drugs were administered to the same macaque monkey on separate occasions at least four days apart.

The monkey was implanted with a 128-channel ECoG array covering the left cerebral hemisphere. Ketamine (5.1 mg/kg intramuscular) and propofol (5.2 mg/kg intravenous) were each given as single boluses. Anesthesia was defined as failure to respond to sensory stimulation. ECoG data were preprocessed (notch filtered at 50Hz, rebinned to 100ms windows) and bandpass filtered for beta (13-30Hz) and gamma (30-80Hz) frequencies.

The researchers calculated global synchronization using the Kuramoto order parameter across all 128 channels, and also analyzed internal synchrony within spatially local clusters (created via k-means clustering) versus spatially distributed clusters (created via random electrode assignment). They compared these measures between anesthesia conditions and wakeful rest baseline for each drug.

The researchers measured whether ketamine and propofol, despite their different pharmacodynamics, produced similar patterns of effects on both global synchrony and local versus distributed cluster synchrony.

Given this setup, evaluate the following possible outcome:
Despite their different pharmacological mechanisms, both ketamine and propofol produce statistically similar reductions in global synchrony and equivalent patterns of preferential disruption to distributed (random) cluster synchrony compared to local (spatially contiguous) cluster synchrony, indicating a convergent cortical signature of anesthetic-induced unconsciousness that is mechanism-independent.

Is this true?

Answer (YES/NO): YES